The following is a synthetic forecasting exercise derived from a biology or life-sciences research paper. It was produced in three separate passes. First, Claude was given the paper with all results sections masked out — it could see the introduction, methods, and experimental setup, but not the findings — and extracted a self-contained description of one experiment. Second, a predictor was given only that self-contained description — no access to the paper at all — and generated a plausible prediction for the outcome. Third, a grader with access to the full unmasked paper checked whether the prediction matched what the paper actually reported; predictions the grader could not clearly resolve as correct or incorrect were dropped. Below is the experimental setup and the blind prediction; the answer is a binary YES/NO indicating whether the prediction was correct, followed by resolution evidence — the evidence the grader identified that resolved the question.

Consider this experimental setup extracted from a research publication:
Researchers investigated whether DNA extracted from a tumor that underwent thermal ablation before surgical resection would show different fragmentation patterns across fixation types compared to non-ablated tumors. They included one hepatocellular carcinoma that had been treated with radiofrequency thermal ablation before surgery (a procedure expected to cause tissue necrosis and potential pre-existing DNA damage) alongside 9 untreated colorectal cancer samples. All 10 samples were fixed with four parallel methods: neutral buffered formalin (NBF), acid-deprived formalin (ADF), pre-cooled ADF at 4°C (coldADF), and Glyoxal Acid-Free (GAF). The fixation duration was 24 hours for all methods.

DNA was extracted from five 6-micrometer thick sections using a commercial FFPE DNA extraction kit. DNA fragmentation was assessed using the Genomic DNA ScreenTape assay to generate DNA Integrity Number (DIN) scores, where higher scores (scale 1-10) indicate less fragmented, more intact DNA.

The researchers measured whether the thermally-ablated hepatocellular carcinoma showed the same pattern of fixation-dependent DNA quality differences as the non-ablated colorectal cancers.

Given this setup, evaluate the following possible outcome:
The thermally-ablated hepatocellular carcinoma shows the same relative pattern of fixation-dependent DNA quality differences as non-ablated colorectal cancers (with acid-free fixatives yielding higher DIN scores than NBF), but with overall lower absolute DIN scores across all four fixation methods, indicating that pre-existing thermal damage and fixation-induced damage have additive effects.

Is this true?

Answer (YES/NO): NO